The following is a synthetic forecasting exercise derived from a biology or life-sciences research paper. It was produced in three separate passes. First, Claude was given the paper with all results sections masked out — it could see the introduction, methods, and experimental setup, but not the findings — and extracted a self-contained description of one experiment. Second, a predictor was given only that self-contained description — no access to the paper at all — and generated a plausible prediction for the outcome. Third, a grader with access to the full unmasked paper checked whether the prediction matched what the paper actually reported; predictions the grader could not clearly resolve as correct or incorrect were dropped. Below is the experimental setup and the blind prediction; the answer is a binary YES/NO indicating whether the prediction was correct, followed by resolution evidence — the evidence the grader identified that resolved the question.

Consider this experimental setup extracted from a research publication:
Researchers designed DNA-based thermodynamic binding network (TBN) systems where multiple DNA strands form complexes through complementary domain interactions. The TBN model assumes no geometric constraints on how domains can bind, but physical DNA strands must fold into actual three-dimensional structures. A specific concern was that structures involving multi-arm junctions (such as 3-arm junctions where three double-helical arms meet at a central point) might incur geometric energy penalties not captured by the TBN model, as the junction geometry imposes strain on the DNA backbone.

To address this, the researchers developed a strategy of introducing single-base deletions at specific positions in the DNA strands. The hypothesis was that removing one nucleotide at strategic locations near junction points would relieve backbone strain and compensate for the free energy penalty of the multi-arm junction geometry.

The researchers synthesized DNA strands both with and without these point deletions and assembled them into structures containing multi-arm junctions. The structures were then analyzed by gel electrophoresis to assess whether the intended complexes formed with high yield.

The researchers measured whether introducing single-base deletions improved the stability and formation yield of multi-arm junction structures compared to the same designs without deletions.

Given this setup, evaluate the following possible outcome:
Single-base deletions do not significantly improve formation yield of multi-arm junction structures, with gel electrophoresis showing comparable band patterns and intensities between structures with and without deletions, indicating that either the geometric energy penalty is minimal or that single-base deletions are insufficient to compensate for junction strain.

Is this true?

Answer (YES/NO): NO